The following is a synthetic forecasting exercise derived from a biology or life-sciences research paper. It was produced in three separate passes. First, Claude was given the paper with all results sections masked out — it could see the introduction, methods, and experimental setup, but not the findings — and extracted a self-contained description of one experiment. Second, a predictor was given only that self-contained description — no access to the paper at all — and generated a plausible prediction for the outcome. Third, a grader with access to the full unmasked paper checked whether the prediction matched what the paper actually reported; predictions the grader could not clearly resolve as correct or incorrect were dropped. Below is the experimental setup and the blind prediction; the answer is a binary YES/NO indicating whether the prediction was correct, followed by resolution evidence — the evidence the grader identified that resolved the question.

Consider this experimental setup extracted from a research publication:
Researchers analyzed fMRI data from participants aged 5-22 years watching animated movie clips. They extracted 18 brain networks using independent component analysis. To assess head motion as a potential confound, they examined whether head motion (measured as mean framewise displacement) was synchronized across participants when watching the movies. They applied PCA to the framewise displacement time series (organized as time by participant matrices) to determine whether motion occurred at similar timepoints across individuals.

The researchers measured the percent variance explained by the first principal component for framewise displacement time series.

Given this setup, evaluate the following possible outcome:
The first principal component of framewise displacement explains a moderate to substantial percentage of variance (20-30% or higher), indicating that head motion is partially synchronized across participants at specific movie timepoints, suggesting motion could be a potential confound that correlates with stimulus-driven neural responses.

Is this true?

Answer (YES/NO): NO